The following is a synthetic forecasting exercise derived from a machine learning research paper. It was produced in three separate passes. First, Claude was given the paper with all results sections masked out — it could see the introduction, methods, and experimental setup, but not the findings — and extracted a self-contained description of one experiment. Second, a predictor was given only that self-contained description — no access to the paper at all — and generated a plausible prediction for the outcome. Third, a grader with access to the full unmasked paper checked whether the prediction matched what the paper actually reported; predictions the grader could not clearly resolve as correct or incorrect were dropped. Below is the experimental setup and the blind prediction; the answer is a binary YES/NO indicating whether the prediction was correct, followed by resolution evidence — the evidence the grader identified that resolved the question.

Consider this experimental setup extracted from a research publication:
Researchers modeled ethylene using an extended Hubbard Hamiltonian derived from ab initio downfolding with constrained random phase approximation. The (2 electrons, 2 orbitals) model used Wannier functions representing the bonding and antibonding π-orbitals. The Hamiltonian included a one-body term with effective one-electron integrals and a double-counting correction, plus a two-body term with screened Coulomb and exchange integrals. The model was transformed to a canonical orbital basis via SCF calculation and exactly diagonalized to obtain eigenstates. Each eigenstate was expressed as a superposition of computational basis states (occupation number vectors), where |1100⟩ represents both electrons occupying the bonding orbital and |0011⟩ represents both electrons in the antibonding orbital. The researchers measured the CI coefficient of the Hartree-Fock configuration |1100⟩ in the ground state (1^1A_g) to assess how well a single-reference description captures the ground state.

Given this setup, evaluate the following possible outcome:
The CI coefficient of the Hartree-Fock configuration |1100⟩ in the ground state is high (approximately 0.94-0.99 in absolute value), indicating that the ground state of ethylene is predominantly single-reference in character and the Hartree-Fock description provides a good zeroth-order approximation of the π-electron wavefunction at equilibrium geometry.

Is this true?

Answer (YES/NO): YES